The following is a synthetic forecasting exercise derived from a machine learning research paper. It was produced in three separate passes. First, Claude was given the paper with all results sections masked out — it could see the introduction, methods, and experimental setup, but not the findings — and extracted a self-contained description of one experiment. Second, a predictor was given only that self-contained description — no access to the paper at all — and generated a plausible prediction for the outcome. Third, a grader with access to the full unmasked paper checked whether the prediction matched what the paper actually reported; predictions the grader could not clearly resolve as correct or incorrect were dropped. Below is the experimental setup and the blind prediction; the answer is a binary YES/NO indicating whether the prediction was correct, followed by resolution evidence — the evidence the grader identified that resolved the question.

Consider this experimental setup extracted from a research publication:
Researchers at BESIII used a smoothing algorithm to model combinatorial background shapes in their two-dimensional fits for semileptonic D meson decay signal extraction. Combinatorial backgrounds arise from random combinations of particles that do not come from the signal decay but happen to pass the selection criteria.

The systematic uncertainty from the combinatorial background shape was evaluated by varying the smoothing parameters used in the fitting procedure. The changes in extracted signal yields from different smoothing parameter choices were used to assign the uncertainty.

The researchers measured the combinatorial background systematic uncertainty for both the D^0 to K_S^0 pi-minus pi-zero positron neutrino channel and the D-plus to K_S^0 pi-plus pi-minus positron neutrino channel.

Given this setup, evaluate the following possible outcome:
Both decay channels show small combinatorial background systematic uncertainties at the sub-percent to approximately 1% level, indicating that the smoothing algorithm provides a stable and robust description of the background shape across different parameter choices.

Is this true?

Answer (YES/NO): NO